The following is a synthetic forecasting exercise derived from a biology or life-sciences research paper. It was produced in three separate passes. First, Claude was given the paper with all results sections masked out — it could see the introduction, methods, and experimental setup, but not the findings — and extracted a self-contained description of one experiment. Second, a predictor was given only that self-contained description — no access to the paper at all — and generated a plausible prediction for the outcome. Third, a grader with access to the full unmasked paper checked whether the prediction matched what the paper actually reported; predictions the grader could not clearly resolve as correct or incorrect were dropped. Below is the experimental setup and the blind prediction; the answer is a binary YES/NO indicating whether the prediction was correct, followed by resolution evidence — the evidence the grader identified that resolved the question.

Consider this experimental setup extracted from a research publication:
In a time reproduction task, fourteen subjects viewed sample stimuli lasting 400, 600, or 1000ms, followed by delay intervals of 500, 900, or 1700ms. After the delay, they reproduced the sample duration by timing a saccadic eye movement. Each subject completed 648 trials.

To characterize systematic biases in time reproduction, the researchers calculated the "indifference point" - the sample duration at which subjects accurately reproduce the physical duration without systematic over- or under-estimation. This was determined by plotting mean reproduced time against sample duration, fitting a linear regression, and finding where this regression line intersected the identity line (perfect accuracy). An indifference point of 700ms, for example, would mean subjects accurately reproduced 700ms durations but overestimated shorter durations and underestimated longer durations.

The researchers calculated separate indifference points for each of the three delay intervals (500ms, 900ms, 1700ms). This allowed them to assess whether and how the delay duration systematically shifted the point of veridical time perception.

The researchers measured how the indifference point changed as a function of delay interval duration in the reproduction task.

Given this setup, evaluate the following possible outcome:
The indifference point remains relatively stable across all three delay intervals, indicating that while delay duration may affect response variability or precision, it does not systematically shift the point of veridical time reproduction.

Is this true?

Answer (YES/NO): NO